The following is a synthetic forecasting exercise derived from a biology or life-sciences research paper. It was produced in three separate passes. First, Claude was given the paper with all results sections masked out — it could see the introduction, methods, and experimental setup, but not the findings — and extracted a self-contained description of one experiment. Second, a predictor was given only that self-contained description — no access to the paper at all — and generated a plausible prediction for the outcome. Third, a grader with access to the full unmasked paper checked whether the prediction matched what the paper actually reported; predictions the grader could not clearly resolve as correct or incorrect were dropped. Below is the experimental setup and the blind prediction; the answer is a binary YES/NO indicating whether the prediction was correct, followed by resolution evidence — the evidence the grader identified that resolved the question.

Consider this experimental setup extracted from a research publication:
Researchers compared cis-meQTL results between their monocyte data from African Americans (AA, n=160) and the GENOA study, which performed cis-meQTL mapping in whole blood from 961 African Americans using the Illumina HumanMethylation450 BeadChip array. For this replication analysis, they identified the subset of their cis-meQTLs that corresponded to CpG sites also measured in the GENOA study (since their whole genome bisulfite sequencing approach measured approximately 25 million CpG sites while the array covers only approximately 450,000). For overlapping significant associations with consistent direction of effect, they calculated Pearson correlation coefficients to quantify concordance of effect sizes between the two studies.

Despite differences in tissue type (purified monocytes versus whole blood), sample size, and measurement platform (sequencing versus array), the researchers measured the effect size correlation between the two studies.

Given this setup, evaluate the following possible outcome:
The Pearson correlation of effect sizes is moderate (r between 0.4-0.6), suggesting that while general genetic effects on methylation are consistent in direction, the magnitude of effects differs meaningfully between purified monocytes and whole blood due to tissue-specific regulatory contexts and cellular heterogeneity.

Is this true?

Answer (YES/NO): NO